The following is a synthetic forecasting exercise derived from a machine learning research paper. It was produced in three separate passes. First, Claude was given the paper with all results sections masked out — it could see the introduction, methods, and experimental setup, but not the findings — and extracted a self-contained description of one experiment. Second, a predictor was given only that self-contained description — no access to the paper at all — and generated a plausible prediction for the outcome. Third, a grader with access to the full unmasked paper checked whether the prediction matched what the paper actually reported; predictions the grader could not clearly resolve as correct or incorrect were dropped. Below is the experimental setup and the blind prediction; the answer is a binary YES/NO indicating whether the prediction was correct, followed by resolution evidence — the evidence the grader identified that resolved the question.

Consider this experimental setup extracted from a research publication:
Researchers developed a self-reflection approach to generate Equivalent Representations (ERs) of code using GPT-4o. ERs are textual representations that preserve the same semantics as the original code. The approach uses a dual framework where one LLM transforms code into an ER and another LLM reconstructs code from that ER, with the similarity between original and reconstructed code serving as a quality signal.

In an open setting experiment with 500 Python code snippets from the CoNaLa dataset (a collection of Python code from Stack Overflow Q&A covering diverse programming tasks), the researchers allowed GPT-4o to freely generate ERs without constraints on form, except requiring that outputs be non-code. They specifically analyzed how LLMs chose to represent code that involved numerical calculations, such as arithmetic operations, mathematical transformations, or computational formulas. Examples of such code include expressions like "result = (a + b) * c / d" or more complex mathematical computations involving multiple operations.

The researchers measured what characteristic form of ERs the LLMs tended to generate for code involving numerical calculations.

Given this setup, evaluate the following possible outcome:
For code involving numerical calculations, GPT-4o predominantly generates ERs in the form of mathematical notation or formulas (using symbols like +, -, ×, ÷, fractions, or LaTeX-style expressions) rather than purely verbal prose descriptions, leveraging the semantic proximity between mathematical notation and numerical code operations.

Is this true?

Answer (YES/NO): NO